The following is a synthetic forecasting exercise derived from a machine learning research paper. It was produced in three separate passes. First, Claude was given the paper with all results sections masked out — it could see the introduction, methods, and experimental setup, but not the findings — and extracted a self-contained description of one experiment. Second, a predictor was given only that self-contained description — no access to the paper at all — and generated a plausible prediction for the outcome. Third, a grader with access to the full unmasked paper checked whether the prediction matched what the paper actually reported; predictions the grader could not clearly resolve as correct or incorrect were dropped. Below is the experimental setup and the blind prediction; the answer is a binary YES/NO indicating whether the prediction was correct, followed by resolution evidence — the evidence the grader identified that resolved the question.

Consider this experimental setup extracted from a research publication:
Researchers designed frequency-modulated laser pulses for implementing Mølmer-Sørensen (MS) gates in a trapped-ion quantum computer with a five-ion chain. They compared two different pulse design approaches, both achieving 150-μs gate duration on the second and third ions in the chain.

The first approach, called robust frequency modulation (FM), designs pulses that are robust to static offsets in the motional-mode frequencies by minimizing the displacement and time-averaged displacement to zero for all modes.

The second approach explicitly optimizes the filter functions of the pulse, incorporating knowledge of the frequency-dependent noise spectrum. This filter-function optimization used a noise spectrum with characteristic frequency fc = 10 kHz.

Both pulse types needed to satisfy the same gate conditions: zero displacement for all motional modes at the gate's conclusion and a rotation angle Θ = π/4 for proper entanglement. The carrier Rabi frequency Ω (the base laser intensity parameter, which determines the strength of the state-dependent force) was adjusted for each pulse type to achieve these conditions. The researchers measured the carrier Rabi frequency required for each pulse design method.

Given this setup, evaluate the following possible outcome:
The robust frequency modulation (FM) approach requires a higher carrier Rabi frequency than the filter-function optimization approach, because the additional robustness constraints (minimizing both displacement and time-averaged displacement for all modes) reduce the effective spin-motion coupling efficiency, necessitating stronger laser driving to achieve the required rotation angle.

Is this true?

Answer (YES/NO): NO